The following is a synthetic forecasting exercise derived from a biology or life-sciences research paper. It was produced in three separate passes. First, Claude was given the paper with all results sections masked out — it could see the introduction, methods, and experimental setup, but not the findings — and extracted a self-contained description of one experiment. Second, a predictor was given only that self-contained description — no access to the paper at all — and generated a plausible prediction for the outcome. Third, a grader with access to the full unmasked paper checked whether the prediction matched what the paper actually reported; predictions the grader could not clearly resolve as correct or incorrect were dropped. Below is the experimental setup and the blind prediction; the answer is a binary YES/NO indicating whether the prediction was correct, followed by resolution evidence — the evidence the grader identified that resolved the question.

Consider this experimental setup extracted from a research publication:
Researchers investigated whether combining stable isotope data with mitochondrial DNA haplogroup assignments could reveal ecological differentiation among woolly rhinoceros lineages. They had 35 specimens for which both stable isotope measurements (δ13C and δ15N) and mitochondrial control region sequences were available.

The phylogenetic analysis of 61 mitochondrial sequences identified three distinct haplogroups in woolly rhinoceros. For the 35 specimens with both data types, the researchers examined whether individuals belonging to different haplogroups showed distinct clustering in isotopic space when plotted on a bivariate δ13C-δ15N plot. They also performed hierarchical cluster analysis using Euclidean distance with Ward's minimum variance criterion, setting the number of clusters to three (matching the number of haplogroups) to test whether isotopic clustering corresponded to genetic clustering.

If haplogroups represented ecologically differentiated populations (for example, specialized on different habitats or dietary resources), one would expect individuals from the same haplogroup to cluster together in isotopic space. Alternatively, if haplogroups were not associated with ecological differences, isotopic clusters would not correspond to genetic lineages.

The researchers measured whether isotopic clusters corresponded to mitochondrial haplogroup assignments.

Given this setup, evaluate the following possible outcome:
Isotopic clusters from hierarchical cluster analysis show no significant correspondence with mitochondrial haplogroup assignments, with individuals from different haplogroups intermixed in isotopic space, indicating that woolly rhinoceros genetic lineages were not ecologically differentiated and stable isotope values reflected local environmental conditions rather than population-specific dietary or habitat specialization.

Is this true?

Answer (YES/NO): YES